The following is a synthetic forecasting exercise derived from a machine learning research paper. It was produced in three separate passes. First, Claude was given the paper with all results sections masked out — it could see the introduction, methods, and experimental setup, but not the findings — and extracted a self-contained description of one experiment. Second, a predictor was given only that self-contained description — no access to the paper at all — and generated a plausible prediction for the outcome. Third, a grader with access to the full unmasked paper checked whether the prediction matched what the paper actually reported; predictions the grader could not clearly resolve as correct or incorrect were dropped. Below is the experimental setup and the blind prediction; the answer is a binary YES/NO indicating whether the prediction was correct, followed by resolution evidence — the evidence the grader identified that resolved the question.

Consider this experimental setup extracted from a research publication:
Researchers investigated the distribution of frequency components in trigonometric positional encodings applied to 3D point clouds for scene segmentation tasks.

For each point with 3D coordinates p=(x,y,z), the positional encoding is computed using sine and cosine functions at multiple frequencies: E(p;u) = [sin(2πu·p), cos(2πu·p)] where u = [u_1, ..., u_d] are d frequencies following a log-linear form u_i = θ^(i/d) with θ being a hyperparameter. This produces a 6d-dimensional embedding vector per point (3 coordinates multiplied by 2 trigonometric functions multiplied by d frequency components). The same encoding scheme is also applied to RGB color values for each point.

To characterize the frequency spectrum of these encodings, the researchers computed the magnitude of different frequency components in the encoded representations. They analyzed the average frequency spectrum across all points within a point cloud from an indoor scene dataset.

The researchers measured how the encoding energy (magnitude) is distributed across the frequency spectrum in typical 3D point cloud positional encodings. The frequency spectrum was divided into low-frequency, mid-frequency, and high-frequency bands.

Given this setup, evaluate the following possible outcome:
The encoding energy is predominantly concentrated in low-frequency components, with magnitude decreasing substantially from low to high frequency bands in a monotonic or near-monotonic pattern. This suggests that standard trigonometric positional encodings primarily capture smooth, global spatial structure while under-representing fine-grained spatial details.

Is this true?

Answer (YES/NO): NO